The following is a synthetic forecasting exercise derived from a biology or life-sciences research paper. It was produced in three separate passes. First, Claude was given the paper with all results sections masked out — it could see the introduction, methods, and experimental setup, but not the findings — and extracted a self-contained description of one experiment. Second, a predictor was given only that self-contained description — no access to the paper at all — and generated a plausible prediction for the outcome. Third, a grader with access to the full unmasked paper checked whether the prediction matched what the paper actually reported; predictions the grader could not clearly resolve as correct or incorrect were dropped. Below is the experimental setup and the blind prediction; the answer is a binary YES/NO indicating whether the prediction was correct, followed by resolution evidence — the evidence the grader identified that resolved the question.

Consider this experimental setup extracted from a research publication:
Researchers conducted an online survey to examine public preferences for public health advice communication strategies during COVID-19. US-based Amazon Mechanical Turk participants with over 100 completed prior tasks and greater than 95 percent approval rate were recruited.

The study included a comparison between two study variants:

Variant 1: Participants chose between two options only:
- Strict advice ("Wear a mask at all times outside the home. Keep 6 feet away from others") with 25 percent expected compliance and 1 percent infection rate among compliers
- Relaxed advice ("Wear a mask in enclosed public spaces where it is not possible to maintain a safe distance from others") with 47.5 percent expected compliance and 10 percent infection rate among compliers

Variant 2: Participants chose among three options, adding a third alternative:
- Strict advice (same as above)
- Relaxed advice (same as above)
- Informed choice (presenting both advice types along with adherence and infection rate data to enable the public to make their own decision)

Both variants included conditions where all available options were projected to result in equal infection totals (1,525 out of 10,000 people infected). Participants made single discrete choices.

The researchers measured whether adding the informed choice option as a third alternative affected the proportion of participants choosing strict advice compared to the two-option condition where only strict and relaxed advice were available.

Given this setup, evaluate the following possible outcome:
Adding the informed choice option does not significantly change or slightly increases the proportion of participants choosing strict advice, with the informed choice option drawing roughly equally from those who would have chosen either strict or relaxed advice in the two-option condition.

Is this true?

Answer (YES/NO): NO